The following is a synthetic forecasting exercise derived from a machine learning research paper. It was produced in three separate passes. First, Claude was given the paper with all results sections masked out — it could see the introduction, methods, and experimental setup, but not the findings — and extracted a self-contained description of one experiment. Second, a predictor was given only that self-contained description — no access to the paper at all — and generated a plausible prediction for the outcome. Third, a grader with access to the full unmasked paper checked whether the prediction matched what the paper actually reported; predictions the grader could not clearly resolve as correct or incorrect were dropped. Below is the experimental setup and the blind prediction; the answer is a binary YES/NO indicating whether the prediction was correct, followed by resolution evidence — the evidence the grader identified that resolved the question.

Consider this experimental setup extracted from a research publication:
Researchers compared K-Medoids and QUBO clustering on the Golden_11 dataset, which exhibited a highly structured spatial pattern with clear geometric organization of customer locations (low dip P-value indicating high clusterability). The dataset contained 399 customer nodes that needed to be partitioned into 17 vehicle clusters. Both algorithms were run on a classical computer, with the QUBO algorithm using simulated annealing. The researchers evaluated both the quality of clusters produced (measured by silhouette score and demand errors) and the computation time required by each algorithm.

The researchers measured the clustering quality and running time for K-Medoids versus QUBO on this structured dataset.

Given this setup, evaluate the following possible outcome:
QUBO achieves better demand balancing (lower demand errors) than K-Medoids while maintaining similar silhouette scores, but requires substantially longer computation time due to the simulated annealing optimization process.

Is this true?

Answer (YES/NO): NO